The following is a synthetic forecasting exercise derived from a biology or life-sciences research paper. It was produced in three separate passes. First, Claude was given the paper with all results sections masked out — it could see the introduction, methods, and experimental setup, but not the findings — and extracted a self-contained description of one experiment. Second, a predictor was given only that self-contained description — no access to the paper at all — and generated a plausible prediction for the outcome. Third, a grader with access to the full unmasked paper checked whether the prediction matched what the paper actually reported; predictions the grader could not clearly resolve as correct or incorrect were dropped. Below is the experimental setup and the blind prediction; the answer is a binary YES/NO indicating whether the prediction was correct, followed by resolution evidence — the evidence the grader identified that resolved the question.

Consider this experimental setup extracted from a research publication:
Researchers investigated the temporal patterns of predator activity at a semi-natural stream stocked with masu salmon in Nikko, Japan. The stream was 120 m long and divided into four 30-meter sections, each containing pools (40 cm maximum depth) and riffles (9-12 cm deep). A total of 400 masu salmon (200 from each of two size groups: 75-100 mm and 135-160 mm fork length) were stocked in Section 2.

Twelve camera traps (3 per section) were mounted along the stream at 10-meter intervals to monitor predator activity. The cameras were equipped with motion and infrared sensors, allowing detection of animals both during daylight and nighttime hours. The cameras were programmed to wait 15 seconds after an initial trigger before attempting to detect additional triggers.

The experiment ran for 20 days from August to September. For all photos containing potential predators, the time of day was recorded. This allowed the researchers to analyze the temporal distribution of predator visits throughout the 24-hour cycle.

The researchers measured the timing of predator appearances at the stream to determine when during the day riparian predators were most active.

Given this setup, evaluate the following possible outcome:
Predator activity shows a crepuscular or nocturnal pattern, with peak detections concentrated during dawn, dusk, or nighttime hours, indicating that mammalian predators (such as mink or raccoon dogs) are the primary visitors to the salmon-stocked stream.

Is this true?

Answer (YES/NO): NO